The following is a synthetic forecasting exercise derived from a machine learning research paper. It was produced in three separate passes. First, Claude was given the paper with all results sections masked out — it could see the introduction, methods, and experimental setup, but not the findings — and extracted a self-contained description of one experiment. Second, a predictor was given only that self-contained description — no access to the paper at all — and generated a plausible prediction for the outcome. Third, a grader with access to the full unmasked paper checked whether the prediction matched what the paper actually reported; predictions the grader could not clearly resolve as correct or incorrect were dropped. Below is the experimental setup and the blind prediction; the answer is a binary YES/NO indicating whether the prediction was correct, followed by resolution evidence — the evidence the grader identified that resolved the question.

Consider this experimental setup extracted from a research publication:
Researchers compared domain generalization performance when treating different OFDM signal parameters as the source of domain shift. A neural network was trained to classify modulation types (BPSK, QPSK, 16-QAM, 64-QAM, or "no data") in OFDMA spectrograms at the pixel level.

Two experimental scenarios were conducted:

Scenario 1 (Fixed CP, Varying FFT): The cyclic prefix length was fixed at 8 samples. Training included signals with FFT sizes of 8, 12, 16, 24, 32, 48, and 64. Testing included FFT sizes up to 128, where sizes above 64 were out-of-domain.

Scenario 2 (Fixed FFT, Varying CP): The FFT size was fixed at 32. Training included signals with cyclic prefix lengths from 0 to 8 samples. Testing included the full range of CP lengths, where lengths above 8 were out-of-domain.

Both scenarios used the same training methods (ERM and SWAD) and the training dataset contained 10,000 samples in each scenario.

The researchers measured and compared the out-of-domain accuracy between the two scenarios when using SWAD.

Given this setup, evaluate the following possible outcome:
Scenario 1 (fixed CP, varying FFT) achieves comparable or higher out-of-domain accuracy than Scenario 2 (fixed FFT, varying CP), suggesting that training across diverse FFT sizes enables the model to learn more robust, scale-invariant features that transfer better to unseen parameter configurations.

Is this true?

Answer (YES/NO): NO